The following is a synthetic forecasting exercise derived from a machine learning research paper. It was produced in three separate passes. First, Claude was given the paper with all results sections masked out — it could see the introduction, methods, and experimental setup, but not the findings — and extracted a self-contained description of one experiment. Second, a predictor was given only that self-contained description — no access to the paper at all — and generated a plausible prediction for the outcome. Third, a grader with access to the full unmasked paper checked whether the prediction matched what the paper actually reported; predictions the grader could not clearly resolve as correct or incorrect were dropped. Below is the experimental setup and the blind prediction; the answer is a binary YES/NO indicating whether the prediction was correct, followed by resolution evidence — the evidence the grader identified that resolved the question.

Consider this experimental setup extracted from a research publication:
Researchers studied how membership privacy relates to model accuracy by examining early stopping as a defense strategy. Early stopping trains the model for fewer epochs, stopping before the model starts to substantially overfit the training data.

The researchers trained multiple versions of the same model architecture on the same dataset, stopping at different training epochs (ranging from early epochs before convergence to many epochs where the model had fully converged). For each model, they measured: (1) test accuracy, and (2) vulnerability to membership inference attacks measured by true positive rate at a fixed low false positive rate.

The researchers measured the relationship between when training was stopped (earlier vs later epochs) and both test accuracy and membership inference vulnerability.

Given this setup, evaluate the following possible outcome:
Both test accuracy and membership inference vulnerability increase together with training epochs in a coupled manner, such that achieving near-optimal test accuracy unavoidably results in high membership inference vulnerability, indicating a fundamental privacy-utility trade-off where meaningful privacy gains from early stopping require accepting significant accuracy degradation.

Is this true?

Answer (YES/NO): YES